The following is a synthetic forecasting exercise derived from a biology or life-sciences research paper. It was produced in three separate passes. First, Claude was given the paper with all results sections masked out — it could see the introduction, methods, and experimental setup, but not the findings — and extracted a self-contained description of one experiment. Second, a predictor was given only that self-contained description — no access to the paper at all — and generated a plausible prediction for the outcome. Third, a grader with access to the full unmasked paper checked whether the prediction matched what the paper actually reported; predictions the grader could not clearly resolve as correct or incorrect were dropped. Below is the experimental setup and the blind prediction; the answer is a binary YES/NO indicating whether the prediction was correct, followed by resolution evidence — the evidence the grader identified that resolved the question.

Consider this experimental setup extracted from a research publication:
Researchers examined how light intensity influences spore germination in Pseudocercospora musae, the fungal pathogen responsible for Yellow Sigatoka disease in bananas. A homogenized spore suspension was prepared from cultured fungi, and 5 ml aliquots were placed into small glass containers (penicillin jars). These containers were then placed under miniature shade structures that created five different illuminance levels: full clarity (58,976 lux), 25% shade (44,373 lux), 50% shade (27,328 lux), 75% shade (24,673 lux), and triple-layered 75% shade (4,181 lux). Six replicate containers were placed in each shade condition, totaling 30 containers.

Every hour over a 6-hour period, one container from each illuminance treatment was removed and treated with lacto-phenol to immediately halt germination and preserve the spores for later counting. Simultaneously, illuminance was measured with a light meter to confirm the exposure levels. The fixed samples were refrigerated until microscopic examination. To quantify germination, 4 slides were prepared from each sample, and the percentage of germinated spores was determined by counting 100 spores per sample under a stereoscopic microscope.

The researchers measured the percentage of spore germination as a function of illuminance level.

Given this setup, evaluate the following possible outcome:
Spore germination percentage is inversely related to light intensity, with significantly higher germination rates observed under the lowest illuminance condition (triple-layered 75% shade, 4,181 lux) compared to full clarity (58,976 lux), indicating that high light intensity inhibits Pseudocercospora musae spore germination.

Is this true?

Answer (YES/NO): NO